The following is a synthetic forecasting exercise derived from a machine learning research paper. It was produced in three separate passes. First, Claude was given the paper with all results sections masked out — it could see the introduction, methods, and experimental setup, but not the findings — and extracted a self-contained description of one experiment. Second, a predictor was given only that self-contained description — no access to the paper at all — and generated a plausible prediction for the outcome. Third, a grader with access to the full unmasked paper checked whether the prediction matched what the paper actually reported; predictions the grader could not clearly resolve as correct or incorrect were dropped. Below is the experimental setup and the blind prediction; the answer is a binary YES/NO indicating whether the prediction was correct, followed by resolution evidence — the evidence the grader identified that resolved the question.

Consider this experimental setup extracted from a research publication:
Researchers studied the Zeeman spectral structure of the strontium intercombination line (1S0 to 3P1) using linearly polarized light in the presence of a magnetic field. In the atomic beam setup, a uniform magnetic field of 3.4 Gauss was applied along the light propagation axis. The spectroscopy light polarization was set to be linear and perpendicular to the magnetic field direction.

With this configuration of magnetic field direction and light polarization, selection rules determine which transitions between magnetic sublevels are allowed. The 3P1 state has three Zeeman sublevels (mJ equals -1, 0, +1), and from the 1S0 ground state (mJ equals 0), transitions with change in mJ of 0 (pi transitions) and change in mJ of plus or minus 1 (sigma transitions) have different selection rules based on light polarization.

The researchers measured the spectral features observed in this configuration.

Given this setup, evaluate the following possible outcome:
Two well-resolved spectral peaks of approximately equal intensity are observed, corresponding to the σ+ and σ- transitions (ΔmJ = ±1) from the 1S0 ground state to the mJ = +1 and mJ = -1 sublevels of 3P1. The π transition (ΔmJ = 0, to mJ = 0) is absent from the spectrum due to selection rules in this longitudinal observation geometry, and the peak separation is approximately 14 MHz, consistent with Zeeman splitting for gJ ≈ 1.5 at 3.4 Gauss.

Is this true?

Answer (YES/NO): NO